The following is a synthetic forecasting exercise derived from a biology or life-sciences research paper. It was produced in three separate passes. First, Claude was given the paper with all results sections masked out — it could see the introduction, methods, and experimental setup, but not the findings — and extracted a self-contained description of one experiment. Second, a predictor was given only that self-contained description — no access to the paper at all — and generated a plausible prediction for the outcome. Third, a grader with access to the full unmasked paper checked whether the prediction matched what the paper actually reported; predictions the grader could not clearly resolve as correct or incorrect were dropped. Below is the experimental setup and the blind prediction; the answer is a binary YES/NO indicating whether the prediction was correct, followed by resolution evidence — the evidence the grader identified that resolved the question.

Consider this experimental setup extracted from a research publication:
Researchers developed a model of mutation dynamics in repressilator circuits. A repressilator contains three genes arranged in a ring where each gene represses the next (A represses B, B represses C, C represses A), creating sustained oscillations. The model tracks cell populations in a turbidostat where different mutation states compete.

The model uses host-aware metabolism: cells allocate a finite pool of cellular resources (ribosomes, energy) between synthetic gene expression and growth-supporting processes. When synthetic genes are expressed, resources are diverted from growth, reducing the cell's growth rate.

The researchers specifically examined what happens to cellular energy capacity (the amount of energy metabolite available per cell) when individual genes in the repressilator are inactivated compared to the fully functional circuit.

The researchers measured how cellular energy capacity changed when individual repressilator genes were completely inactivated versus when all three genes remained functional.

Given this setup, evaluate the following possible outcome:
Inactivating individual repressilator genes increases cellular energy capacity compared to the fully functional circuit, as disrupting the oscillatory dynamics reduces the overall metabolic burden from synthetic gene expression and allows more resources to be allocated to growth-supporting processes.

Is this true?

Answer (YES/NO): NO